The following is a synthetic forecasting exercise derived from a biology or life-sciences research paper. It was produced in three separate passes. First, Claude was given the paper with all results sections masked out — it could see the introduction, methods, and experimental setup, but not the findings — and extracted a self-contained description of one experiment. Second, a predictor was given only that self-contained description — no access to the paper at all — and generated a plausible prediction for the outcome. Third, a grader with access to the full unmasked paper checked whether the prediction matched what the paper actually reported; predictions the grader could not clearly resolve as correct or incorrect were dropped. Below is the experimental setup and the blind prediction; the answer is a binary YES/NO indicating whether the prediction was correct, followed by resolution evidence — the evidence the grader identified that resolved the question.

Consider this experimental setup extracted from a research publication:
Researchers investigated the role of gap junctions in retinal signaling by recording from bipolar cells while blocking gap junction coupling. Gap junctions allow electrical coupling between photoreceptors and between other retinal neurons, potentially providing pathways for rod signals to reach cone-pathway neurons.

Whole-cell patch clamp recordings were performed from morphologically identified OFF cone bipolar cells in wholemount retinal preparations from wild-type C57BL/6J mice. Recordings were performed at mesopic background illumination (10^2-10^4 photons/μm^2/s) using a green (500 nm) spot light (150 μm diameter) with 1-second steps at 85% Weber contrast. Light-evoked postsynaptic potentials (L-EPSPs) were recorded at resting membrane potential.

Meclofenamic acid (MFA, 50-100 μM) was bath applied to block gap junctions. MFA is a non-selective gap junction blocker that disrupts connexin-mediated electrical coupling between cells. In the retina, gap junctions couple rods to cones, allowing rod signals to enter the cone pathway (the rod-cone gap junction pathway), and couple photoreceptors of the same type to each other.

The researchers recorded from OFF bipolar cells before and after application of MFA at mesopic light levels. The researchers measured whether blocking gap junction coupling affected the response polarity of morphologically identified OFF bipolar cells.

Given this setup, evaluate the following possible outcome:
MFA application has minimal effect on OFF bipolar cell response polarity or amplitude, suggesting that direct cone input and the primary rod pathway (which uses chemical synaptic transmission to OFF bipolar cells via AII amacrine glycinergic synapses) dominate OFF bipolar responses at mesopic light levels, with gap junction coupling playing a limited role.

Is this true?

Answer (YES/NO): NO